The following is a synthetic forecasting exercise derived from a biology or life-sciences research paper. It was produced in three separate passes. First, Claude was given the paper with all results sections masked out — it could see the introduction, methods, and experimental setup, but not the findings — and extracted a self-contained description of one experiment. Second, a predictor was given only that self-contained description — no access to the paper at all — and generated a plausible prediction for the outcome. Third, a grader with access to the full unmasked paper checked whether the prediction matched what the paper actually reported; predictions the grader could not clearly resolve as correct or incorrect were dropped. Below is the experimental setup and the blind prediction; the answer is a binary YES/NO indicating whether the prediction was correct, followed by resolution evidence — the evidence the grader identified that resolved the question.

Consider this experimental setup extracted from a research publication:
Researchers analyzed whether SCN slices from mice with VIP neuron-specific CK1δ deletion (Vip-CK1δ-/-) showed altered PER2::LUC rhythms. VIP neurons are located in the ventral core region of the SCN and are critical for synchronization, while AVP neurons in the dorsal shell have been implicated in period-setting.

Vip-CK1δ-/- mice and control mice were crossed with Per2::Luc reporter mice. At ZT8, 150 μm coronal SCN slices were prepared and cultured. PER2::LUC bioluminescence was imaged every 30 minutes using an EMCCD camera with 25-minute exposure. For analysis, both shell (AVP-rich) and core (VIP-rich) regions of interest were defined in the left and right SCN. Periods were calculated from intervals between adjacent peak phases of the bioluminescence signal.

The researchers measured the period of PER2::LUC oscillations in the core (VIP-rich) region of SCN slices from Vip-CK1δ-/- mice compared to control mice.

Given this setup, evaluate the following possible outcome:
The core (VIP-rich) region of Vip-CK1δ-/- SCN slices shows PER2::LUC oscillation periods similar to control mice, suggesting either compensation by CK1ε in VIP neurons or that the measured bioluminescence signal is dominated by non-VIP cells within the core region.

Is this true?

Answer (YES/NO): YES